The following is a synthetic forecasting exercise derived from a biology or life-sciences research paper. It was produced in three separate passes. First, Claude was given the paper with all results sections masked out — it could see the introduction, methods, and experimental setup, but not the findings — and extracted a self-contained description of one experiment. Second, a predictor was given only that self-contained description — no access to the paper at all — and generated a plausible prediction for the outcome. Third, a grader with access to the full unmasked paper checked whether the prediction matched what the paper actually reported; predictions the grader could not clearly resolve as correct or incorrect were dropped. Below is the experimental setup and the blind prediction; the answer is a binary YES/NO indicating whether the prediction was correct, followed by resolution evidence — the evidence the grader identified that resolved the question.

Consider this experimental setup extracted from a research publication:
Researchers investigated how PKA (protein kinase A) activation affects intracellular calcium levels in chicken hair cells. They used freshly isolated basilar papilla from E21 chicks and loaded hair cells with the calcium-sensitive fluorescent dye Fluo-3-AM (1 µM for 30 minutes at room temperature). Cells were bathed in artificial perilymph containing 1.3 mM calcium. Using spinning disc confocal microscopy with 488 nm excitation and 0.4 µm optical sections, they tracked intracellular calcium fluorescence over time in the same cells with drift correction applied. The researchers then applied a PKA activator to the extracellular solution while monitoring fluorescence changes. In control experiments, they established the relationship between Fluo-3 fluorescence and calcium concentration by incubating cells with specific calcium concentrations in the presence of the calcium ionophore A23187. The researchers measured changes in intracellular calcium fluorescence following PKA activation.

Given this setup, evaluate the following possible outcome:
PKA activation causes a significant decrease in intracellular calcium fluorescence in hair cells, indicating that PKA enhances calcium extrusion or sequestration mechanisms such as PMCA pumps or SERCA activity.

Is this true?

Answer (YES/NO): NO